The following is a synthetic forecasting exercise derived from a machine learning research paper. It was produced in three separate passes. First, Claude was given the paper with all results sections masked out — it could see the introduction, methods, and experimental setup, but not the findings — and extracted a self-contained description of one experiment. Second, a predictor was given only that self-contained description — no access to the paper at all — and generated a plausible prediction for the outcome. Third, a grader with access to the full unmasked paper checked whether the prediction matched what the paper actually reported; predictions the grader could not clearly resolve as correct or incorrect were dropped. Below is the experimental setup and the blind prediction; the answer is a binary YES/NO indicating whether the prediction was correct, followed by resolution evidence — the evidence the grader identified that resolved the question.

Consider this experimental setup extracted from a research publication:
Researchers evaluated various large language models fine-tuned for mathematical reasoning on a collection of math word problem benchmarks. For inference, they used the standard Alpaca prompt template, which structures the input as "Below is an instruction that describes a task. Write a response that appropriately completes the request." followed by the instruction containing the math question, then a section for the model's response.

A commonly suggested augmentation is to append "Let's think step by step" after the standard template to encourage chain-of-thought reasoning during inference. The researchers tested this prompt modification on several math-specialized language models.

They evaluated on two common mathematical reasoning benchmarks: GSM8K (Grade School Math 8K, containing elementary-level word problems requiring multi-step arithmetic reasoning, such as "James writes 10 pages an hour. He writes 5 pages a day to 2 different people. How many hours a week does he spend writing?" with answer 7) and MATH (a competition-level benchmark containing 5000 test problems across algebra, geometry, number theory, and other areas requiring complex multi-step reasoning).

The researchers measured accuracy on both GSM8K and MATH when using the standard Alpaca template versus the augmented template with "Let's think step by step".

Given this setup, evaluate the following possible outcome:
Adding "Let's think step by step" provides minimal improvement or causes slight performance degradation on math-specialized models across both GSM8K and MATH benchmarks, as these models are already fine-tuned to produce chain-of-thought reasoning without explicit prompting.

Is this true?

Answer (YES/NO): NO